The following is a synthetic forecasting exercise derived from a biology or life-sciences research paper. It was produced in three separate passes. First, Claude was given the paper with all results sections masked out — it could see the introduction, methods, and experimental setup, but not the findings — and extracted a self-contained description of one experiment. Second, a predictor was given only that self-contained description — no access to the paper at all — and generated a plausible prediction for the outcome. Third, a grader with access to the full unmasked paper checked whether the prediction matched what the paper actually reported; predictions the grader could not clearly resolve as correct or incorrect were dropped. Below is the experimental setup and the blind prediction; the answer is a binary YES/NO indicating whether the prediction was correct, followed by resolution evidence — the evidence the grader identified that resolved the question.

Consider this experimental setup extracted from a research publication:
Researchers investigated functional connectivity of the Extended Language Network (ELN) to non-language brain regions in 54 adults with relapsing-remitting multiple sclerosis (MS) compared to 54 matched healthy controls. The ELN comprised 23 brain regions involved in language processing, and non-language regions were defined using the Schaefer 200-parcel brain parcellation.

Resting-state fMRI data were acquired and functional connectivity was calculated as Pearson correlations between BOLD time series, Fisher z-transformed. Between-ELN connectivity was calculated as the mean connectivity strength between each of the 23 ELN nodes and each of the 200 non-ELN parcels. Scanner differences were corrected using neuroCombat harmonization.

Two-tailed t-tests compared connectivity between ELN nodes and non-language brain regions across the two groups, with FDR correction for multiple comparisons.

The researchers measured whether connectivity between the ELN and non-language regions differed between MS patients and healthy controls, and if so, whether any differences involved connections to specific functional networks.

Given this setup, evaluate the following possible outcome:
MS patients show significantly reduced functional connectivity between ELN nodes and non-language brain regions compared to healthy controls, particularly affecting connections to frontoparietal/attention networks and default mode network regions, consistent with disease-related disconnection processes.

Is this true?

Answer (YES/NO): NO